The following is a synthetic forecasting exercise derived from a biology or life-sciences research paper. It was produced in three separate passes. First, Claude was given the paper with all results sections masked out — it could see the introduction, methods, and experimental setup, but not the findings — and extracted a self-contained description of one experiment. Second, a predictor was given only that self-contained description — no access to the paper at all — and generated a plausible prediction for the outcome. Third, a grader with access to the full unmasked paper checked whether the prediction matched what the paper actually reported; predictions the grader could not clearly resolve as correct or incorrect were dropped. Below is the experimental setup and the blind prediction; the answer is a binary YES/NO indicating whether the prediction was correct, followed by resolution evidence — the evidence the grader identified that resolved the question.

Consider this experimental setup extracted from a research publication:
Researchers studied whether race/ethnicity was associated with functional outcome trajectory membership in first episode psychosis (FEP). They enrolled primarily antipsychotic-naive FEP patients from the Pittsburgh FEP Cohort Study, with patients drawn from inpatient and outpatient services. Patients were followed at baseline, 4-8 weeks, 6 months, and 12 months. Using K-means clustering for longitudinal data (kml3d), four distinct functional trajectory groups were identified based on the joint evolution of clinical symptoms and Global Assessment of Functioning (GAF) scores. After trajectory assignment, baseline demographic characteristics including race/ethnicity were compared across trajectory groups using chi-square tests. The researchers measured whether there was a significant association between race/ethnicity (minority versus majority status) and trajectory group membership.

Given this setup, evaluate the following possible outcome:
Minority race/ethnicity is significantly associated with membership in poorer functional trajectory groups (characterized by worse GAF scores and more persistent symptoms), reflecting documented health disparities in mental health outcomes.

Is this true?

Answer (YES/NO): YES